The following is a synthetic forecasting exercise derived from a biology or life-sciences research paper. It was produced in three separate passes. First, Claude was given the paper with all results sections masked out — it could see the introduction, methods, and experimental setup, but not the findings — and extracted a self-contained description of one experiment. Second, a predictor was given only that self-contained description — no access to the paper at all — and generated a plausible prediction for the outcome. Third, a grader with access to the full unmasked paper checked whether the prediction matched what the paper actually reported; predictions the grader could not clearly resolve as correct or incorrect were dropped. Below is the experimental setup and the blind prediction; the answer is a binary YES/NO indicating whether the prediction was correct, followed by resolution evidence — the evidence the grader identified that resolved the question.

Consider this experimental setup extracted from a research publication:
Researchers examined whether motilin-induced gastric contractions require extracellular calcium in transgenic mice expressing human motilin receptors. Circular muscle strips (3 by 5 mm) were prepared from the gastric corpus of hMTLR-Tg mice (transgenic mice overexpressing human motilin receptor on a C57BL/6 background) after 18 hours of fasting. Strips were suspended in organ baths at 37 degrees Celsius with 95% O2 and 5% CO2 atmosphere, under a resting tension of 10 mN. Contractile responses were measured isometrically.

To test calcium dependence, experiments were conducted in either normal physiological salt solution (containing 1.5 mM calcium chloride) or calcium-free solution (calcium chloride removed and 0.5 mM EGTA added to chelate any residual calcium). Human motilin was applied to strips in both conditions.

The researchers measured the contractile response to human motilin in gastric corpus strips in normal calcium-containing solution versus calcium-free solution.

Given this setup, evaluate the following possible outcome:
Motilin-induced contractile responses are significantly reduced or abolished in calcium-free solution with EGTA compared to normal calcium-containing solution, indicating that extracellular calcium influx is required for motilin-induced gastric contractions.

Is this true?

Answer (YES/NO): YES